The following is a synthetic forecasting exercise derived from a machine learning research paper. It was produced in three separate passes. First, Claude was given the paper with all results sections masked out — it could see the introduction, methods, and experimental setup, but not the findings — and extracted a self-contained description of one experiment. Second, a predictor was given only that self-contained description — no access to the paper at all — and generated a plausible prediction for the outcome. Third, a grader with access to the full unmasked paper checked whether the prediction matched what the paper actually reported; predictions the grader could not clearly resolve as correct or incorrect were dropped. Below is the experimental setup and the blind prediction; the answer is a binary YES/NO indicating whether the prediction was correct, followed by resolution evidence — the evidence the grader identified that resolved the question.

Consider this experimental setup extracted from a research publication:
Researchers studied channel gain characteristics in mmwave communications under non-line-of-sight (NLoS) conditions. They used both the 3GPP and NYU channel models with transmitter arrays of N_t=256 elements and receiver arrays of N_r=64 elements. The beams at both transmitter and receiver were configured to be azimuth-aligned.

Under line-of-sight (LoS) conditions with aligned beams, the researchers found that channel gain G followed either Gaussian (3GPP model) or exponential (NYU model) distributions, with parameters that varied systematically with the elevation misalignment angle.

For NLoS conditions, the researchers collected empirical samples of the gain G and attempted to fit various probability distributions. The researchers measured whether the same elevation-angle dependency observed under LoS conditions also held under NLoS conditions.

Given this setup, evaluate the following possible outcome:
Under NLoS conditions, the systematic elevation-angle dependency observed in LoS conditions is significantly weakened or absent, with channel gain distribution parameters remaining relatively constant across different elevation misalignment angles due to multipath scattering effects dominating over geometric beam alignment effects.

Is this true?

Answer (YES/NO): YES